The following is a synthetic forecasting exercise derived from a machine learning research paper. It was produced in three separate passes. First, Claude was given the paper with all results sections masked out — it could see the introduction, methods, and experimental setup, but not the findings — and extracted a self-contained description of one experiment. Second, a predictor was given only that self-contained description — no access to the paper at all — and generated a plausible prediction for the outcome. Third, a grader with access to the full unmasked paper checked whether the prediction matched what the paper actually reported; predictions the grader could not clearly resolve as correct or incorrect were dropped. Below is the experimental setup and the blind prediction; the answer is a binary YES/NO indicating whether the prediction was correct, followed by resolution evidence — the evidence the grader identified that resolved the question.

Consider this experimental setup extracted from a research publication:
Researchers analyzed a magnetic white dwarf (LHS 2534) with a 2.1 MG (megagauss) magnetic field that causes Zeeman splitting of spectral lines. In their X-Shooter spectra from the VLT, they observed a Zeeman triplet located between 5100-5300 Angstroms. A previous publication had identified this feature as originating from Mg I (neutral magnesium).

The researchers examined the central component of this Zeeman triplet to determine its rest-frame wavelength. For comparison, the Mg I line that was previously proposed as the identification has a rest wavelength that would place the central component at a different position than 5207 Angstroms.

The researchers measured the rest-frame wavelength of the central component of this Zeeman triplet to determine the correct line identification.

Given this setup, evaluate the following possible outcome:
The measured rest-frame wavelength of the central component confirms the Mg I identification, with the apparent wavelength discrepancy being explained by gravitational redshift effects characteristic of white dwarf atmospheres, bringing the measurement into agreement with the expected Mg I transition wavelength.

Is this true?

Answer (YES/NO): NO